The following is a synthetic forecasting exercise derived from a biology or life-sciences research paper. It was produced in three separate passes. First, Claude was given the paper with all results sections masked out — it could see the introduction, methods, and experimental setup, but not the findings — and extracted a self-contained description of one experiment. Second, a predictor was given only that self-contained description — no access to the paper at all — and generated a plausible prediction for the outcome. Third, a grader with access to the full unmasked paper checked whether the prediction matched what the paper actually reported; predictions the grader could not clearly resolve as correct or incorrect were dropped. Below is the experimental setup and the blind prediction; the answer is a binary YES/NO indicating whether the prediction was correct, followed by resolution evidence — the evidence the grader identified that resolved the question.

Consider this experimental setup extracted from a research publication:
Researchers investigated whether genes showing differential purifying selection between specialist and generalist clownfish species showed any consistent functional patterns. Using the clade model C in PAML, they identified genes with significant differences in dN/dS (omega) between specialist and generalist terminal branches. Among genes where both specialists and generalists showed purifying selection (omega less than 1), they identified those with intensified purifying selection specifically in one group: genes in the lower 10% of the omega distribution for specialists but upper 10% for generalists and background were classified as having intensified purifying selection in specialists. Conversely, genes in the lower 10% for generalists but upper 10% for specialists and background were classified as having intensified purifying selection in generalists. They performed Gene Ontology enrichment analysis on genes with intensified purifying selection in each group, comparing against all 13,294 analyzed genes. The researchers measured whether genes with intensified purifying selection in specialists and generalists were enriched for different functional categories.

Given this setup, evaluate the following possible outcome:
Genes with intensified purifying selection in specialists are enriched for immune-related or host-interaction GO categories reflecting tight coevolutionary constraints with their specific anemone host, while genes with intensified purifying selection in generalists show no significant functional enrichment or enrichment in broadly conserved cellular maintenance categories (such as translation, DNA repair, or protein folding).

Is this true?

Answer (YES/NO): NO